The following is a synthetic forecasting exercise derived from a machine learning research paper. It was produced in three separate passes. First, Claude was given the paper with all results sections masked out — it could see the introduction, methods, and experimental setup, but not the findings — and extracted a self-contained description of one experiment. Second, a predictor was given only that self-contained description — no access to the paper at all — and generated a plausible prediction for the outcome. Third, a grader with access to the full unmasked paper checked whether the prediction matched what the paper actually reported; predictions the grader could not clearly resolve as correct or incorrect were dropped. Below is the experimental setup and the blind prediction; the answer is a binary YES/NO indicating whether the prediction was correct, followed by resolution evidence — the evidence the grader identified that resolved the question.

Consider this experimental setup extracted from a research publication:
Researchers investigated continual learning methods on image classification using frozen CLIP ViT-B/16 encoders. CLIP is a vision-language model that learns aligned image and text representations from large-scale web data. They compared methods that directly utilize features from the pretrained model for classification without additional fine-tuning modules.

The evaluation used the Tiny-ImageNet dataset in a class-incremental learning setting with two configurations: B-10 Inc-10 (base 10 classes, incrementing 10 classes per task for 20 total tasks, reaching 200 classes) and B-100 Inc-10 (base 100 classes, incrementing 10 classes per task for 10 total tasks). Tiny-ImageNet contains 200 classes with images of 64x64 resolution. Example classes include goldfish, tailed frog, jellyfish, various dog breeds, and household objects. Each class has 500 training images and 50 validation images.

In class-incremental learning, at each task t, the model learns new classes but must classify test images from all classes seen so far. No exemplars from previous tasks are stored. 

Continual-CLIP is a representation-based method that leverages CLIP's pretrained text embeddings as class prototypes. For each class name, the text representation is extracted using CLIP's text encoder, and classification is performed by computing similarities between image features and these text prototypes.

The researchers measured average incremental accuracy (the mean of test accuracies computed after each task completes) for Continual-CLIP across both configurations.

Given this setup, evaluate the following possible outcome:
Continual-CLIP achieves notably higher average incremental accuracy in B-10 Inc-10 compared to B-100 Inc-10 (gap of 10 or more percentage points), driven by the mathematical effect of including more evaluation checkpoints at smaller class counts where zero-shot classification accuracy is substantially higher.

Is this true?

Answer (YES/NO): NO